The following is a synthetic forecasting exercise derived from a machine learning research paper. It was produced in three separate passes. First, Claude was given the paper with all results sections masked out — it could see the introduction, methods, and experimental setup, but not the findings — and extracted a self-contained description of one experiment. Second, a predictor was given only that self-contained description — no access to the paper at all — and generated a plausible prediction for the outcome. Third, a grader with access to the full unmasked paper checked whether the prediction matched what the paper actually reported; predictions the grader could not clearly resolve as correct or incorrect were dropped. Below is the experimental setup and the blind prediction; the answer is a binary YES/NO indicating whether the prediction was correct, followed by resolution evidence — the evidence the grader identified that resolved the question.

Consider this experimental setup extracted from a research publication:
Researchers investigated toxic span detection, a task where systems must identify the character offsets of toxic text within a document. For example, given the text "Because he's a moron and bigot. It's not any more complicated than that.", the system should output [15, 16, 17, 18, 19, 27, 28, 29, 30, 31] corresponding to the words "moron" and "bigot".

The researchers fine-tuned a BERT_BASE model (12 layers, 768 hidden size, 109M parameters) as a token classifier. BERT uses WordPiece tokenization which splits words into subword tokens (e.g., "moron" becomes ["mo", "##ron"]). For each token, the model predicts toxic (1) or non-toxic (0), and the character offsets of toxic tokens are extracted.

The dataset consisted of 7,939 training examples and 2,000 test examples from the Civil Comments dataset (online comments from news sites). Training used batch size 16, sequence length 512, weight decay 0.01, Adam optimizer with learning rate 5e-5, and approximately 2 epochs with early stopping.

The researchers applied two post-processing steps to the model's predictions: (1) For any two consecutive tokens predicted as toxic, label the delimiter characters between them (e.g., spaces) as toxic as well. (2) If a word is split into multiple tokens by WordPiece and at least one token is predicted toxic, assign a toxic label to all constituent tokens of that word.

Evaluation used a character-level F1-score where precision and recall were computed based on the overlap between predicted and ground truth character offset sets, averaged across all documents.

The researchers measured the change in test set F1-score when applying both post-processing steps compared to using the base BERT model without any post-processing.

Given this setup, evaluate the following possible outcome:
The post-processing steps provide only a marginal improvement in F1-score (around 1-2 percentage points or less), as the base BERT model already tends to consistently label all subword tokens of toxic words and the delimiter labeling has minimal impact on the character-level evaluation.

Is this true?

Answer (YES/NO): NO